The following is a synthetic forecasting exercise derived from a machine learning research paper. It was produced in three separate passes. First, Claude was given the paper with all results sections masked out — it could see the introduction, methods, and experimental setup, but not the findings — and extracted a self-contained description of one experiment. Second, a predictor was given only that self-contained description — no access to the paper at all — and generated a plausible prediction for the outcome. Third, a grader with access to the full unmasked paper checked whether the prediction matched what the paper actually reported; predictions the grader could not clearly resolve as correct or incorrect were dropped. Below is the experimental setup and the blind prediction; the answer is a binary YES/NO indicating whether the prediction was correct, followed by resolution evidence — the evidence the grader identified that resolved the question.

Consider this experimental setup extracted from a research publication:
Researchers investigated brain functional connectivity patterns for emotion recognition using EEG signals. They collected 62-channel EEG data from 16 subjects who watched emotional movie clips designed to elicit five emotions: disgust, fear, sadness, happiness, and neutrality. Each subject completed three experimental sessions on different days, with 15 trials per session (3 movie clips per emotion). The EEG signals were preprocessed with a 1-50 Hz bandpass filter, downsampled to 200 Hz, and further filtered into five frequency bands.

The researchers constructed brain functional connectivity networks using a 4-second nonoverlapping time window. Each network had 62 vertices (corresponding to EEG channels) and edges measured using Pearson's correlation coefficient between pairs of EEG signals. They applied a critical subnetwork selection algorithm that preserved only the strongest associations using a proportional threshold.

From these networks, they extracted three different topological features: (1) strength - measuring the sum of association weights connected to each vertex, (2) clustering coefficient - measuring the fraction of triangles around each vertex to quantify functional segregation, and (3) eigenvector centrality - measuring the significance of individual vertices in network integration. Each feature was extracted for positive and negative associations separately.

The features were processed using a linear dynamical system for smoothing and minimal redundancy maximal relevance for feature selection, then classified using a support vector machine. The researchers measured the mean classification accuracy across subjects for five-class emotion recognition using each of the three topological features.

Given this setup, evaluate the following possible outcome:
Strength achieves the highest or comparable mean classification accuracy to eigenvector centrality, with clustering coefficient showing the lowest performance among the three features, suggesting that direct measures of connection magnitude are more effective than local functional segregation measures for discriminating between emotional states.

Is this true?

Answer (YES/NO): YES